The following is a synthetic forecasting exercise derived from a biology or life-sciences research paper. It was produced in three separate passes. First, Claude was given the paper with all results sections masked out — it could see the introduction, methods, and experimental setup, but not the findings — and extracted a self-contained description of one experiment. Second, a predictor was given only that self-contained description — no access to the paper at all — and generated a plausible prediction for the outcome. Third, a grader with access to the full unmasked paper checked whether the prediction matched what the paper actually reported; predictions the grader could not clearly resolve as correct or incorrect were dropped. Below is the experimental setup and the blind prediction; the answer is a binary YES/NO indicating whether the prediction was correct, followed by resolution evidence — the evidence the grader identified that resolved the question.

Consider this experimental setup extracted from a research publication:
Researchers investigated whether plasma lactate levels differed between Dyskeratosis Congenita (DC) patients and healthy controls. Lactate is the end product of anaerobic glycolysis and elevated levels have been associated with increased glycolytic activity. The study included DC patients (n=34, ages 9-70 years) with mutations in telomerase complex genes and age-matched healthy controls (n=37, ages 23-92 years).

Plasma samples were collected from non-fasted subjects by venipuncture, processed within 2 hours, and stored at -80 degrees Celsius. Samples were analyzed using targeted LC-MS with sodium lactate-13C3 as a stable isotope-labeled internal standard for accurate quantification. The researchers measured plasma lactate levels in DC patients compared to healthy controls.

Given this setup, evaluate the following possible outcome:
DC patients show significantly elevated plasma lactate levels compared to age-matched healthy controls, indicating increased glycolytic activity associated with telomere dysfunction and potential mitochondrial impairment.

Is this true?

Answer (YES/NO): NO